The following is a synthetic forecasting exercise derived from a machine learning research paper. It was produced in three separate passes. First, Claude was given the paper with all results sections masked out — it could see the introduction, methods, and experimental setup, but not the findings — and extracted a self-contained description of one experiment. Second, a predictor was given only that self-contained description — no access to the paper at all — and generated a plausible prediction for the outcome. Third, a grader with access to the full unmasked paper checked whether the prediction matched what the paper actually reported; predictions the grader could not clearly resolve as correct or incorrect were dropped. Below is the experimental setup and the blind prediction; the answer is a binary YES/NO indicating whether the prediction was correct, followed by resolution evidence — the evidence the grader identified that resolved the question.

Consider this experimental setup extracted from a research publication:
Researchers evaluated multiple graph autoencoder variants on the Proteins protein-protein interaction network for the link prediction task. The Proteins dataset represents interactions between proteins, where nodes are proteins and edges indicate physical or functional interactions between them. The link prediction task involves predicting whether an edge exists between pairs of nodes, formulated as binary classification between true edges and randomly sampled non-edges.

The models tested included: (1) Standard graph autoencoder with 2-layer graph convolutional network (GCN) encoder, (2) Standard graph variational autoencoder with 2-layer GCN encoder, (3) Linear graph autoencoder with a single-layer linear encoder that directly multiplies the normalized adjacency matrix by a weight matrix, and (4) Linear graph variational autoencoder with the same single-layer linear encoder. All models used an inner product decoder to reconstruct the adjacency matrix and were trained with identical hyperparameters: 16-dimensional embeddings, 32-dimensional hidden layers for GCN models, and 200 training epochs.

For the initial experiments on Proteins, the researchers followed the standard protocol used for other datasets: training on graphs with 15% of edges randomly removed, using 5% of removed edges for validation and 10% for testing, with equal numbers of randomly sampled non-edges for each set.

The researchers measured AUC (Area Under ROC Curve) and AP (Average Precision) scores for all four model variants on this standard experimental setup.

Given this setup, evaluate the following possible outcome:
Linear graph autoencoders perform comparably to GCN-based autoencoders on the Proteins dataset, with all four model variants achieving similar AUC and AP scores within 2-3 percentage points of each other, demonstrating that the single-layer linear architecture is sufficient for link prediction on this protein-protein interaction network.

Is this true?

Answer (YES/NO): YES